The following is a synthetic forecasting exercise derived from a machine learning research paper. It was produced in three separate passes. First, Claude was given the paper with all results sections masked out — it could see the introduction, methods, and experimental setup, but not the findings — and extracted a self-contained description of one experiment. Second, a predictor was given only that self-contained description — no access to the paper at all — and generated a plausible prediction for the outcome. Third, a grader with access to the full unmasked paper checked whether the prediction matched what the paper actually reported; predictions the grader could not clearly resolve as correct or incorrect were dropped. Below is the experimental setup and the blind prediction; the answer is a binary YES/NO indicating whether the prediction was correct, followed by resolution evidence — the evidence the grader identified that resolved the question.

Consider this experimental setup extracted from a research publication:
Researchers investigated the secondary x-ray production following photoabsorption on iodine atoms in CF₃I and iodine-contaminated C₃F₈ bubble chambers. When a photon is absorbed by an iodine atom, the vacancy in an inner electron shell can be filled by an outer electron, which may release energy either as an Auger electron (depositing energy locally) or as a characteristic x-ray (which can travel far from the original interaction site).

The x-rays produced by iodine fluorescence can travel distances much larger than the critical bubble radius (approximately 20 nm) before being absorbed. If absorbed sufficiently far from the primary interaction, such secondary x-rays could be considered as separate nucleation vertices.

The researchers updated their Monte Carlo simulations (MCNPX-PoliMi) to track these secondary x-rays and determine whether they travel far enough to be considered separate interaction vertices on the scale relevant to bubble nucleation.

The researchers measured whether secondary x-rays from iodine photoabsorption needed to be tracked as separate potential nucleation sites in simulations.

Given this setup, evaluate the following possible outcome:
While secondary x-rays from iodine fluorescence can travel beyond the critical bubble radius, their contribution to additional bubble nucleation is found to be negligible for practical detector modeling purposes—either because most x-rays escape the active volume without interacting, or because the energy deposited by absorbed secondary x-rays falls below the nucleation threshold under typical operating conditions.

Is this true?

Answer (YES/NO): NO